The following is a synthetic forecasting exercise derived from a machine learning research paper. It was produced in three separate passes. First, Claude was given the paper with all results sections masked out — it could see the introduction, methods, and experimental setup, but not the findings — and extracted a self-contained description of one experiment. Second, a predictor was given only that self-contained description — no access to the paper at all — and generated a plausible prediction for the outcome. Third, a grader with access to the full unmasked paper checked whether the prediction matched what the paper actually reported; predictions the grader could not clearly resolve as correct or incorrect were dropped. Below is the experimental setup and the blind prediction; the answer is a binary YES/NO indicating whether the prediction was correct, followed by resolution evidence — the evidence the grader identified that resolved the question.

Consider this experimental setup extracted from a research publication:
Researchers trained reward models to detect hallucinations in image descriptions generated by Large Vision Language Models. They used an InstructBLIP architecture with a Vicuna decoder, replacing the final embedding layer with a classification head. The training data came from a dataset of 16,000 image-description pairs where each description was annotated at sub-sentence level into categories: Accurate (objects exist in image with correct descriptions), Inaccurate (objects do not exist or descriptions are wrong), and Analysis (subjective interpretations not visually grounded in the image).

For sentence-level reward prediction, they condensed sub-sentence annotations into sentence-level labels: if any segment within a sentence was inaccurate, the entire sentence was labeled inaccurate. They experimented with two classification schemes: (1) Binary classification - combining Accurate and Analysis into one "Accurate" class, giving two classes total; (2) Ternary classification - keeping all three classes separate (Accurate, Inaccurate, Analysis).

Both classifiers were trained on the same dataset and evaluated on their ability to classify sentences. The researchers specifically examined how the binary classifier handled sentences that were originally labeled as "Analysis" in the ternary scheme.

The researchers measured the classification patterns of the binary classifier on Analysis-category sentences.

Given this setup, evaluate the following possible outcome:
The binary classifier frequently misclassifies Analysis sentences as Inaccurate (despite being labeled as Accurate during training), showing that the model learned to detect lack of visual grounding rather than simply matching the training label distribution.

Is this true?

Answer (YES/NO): NO